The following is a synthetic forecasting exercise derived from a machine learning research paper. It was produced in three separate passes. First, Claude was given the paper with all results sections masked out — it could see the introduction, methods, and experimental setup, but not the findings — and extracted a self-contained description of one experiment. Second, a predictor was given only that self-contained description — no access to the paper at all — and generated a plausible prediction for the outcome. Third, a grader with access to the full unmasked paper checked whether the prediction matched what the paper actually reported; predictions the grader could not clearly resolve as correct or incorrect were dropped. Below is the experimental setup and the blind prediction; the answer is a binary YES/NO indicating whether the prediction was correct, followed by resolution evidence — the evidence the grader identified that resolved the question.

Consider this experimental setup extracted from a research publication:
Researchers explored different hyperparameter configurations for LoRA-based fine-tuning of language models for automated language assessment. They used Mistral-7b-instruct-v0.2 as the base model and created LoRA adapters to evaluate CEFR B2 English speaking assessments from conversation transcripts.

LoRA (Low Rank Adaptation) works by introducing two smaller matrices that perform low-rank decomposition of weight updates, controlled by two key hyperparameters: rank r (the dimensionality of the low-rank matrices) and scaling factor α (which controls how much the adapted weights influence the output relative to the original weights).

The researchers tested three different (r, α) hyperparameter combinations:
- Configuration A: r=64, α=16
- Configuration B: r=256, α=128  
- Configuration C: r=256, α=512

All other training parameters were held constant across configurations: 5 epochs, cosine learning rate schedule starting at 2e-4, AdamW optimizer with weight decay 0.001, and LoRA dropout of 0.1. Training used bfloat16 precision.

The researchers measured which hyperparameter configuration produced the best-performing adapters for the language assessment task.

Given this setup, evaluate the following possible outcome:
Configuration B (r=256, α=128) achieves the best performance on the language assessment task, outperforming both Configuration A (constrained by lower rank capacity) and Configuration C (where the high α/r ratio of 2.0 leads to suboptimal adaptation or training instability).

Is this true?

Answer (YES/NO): YES